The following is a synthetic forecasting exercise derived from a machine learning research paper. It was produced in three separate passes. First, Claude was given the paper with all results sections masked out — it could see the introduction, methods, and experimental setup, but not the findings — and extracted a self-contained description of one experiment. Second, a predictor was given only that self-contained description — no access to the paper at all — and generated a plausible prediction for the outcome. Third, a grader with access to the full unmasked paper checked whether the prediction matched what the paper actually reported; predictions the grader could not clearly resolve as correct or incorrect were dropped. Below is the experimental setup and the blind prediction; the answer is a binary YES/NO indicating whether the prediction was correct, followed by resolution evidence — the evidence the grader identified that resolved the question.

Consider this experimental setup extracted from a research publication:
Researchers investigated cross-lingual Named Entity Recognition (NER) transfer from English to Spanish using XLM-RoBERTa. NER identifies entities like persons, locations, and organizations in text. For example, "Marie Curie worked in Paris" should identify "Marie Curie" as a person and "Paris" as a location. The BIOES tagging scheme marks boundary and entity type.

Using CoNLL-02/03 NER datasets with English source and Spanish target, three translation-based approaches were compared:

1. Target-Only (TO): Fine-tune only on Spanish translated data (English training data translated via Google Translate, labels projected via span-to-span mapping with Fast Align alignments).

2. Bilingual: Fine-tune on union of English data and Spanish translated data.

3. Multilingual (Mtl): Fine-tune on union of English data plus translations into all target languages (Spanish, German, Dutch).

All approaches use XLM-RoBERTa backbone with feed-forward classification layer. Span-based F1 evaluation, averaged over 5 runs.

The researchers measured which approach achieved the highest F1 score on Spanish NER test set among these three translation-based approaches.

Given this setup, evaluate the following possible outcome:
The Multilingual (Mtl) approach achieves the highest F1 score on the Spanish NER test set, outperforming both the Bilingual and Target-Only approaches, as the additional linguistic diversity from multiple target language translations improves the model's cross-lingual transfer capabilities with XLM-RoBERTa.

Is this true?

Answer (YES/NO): YES